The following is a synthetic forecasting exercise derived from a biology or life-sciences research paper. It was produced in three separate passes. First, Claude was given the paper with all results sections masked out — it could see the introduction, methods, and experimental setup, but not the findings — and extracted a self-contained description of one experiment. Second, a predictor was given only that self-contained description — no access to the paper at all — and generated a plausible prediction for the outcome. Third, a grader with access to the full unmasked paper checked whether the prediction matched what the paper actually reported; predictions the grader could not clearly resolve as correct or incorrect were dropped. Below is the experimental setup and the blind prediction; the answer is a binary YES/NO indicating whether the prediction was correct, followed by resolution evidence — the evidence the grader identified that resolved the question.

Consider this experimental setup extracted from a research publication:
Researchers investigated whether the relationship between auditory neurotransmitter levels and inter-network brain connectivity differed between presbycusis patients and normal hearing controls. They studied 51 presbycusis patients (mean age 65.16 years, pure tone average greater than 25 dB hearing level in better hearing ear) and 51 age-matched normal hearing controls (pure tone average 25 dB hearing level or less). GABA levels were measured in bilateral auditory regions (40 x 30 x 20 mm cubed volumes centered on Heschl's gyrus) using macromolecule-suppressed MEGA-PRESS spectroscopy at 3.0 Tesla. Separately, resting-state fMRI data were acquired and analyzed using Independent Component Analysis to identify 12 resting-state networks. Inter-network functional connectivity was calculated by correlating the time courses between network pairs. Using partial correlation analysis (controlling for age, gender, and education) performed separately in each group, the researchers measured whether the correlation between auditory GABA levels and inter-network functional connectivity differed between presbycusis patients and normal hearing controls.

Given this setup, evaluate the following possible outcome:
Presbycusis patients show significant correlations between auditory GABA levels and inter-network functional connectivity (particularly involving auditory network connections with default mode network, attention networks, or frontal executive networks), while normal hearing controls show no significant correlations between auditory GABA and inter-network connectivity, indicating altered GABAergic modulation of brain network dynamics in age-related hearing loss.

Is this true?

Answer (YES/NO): YES